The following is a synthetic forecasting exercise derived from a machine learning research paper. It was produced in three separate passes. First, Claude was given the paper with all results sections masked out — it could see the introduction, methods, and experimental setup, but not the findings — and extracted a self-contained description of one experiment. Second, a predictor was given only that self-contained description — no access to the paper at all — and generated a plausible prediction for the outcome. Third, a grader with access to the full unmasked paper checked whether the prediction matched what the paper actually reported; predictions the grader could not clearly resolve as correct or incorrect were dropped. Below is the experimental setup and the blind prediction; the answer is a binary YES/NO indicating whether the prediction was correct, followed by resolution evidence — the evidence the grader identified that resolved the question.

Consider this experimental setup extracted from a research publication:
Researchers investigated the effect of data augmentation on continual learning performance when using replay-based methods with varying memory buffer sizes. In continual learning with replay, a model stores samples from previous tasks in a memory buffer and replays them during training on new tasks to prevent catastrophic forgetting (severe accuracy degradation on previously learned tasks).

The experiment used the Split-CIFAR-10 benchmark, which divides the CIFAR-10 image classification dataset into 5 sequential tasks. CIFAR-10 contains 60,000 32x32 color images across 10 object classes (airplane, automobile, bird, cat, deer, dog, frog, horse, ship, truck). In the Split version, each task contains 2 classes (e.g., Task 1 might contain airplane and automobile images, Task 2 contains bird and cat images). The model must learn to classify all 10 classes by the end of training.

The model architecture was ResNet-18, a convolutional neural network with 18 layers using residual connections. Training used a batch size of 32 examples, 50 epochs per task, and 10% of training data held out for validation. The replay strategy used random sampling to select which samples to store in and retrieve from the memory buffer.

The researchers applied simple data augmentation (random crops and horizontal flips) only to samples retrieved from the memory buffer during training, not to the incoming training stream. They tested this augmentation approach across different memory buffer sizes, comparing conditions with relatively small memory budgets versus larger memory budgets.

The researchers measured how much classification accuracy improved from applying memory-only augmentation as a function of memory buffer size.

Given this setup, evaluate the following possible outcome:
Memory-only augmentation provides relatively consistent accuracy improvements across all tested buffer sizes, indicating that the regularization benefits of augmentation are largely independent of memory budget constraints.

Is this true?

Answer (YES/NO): NO